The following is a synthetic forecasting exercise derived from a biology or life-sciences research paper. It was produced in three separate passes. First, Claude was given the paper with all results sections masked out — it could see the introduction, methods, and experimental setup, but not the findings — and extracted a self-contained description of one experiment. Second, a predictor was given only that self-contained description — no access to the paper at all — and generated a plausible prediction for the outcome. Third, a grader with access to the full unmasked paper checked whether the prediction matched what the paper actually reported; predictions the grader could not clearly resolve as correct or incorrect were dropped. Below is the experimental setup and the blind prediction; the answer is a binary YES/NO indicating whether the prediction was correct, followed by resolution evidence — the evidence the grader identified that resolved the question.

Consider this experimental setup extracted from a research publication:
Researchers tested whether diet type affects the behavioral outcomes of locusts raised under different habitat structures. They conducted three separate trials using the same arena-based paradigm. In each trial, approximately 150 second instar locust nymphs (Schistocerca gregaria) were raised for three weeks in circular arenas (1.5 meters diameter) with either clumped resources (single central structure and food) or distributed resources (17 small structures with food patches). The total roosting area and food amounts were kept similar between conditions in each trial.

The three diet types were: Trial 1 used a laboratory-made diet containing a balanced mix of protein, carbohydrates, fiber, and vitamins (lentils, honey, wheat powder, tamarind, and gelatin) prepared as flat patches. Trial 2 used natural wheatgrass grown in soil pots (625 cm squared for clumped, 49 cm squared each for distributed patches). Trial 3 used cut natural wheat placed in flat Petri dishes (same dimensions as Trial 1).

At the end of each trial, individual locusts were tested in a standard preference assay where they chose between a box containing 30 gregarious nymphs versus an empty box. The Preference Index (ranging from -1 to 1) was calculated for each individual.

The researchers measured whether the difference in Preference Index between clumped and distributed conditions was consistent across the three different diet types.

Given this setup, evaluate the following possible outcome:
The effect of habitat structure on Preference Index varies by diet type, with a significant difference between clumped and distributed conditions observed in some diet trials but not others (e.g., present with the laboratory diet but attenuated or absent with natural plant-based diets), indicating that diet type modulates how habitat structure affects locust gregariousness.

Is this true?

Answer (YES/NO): NO